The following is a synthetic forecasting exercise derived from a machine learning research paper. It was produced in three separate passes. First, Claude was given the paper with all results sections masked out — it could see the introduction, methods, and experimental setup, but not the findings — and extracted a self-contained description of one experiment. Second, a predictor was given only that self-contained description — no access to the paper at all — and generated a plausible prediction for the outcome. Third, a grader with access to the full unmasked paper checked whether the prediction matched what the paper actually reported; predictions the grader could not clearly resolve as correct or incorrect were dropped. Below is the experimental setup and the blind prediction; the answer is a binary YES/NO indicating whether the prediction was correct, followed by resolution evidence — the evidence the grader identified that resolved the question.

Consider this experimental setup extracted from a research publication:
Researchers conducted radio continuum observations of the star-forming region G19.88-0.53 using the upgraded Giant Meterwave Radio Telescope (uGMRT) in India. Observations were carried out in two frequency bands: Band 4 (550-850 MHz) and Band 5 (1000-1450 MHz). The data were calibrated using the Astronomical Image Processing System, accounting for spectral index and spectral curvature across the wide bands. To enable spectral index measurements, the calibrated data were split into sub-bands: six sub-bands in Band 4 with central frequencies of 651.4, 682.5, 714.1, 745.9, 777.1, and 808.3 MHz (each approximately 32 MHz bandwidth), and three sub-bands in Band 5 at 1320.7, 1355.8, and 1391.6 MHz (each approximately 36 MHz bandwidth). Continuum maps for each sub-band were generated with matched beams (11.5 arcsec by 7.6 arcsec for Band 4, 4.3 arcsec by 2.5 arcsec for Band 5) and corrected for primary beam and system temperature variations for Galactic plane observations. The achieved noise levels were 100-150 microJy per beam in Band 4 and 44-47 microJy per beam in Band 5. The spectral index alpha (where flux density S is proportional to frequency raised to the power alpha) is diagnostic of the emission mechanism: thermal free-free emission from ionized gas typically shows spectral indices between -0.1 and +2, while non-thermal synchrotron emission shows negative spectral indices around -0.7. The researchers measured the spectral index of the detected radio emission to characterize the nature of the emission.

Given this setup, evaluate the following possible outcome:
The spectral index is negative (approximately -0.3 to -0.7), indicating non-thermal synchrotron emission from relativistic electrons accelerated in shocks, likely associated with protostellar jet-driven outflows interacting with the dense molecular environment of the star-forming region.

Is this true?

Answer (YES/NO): NO